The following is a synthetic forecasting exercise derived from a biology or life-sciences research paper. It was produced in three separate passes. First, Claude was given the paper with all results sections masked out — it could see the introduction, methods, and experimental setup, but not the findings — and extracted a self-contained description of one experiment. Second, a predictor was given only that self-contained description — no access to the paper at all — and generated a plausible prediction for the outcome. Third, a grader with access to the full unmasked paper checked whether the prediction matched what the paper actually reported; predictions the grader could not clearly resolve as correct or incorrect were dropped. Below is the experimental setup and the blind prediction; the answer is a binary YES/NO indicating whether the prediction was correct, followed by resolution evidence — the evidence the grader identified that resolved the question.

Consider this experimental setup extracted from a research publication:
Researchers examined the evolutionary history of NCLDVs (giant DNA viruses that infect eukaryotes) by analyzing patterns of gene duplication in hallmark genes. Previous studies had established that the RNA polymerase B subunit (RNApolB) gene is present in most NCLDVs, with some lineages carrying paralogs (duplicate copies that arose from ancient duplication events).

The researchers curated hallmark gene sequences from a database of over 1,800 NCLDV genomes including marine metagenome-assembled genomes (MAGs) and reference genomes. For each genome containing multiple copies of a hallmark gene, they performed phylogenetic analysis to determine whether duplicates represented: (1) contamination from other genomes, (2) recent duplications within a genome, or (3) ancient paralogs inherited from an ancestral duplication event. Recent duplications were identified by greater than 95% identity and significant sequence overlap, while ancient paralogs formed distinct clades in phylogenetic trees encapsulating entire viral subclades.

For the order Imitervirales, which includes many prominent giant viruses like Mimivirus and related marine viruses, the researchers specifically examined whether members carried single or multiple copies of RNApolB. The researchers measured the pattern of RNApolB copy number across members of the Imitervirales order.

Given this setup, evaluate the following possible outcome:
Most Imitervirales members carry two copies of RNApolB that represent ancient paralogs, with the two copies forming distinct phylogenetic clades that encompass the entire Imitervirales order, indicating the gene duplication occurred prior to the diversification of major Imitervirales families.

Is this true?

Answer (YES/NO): NO